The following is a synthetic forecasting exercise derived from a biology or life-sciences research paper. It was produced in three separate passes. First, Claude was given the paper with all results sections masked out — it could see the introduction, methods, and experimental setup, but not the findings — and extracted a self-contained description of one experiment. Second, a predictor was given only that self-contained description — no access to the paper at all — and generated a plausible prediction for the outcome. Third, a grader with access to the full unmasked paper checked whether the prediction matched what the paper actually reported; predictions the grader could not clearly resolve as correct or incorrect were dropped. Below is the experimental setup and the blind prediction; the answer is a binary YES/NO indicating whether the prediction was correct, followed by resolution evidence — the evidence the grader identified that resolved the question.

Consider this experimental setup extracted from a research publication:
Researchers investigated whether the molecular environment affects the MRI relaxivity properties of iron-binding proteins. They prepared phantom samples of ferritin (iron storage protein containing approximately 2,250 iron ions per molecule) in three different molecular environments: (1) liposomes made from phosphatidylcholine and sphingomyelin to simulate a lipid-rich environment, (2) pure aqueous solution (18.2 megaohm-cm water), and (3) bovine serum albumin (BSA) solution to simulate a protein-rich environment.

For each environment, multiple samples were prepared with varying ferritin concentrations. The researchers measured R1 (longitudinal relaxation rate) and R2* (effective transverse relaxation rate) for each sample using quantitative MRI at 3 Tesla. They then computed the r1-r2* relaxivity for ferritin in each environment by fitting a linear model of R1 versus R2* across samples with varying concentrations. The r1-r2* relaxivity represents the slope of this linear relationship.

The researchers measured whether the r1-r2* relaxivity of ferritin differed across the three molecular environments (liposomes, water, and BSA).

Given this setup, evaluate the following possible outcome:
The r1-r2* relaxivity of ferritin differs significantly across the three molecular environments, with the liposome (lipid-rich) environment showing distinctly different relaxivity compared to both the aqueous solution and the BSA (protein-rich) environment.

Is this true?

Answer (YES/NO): YES